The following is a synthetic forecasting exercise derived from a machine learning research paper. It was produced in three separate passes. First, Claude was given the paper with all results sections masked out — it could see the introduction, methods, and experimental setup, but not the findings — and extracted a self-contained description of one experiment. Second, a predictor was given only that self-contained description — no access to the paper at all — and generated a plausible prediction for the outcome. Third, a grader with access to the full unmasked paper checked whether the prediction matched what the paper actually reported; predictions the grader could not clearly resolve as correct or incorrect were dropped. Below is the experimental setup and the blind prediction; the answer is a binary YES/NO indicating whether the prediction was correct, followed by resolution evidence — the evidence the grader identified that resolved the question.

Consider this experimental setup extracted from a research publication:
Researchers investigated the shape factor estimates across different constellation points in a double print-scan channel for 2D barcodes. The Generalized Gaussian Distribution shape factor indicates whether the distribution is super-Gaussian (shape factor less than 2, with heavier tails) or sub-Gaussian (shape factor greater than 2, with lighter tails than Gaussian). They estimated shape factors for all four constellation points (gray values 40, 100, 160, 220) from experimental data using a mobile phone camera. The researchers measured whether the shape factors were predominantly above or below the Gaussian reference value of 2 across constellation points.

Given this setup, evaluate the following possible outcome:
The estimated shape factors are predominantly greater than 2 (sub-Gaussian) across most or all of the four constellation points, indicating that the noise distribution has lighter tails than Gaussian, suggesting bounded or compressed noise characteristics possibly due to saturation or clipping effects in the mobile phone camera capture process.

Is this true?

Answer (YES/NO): NO